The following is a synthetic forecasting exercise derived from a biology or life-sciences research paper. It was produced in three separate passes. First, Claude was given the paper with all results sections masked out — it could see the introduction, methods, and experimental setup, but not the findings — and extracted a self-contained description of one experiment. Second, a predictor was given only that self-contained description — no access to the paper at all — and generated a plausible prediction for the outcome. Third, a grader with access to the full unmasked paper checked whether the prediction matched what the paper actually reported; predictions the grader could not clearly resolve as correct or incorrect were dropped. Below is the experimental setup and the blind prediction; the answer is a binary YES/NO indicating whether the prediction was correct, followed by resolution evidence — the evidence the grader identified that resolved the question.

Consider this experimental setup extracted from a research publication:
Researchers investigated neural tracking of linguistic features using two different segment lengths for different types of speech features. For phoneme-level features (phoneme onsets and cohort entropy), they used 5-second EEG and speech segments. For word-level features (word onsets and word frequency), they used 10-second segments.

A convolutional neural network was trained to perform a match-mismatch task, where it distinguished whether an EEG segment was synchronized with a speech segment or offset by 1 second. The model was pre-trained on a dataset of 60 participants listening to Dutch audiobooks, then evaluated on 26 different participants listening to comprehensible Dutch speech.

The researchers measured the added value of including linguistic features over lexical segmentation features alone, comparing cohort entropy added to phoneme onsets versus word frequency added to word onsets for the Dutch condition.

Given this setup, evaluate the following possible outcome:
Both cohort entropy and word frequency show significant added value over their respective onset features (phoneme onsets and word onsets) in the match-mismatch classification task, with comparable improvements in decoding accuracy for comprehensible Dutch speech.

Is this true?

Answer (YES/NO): YES